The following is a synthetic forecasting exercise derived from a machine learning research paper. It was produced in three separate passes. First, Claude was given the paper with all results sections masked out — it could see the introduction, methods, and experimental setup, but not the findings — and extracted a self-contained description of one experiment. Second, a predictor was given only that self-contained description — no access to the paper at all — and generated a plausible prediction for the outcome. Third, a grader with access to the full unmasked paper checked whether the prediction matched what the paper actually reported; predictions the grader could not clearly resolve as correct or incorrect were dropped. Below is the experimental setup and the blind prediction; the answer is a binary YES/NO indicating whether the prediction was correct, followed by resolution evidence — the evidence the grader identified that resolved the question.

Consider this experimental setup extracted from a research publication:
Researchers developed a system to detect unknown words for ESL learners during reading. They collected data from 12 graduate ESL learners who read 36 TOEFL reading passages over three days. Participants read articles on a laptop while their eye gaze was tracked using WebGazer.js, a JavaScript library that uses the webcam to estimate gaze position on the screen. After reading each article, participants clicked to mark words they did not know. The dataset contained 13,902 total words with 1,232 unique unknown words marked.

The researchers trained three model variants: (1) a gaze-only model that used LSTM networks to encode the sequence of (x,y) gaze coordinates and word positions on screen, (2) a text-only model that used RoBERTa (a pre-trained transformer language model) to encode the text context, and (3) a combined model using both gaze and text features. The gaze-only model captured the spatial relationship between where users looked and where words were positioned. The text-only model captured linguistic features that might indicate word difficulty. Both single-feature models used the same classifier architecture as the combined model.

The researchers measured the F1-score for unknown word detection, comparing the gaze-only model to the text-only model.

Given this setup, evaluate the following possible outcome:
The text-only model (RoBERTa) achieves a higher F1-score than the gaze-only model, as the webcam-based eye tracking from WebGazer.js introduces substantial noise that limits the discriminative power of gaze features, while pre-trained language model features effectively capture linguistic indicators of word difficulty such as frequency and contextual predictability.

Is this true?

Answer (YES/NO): YES